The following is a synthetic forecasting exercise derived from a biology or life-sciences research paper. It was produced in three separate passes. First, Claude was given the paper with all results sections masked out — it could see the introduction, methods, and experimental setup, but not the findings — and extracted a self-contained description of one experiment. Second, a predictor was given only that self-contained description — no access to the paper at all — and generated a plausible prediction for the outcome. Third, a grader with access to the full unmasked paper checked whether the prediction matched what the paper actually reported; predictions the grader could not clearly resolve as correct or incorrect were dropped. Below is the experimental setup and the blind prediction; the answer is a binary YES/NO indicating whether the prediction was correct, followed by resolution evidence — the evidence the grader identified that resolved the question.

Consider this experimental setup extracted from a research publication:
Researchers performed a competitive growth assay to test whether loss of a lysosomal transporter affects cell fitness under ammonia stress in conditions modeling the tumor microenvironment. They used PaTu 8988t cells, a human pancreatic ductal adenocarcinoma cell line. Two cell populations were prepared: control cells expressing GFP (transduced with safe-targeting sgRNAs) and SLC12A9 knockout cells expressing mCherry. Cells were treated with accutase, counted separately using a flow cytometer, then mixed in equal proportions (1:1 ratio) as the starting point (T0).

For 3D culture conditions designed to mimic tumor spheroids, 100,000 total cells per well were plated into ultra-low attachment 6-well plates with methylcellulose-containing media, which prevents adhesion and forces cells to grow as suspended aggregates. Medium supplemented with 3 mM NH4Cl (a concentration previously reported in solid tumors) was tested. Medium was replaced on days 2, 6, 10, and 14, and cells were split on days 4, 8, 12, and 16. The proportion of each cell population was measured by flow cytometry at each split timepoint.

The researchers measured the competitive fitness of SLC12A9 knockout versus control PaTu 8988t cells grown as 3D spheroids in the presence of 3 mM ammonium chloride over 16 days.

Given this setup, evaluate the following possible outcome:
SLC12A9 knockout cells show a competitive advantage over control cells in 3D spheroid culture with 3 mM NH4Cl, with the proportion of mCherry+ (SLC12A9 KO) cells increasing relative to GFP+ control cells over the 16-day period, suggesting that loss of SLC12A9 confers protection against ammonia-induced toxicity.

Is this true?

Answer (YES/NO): NO